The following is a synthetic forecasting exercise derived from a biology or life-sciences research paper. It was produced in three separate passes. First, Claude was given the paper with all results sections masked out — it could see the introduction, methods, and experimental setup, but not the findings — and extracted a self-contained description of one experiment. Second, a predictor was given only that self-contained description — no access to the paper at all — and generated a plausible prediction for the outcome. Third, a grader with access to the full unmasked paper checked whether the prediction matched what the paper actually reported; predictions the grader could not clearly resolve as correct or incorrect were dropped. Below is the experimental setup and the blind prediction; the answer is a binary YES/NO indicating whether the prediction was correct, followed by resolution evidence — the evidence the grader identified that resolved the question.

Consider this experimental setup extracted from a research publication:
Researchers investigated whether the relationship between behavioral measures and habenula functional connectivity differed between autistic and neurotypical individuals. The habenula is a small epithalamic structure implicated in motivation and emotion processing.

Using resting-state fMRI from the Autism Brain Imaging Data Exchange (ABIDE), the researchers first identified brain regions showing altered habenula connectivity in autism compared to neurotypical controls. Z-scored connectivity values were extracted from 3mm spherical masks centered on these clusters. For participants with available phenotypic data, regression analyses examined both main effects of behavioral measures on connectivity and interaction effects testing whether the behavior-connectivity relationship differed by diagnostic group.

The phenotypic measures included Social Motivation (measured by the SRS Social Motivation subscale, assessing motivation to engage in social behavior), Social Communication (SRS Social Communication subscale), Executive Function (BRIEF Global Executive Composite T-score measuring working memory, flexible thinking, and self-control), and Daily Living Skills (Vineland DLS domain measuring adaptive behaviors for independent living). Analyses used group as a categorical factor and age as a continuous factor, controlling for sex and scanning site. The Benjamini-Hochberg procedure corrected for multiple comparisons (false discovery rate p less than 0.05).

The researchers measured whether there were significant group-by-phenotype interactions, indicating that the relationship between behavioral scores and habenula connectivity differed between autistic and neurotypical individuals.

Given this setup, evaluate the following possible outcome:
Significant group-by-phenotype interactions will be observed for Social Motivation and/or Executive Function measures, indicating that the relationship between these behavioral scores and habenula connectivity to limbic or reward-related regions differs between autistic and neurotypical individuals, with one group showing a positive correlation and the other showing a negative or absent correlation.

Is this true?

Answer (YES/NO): NO